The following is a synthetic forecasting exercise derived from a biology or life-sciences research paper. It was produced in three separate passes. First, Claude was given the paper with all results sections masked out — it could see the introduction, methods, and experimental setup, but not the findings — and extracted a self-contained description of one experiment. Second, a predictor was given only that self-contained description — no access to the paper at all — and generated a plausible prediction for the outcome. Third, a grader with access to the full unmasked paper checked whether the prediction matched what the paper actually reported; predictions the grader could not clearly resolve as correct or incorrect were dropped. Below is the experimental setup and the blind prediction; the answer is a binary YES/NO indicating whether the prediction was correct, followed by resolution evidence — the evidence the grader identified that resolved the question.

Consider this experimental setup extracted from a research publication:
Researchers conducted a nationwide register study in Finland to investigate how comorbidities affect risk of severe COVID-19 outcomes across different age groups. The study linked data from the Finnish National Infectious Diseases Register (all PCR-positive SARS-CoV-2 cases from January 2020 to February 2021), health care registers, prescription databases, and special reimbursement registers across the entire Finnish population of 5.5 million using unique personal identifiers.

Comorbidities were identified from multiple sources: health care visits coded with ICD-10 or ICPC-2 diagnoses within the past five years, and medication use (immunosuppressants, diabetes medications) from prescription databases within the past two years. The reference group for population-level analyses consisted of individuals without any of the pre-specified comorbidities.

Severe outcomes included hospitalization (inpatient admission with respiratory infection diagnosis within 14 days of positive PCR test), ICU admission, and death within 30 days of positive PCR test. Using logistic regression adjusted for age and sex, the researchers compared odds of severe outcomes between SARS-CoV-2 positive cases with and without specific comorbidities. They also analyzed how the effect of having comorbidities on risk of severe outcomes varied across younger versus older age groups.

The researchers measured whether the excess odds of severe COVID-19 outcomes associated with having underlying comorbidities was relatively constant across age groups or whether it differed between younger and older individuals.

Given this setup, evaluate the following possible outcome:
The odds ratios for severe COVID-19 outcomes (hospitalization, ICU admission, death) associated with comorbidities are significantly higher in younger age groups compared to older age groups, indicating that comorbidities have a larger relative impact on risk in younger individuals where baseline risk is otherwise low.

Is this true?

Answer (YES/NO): YES